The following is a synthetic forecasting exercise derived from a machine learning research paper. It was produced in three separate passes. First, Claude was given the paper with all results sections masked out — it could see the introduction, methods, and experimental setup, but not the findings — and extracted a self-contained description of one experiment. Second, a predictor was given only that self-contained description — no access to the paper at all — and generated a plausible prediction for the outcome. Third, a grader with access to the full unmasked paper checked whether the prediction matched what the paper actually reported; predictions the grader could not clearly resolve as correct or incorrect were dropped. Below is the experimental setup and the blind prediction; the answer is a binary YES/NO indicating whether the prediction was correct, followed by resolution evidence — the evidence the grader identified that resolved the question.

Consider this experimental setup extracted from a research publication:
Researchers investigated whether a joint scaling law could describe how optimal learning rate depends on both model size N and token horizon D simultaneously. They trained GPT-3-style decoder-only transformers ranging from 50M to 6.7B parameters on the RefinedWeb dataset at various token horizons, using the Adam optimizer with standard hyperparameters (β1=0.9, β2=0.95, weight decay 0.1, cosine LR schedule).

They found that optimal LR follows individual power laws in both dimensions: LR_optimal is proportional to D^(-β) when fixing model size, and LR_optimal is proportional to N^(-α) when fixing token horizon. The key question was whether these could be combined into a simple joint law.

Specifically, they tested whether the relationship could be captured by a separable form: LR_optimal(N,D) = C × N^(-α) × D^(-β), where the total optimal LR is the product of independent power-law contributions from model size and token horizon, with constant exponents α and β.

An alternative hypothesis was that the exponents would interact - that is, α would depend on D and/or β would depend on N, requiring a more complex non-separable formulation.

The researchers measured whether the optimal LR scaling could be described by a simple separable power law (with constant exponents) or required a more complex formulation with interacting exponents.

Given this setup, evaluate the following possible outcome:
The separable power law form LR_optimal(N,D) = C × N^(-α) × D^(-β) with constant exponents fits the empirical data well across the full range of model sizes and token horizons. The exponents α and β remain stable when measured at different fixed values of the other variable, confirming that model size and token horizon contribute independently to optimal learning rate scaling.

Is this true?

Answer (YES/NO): NO